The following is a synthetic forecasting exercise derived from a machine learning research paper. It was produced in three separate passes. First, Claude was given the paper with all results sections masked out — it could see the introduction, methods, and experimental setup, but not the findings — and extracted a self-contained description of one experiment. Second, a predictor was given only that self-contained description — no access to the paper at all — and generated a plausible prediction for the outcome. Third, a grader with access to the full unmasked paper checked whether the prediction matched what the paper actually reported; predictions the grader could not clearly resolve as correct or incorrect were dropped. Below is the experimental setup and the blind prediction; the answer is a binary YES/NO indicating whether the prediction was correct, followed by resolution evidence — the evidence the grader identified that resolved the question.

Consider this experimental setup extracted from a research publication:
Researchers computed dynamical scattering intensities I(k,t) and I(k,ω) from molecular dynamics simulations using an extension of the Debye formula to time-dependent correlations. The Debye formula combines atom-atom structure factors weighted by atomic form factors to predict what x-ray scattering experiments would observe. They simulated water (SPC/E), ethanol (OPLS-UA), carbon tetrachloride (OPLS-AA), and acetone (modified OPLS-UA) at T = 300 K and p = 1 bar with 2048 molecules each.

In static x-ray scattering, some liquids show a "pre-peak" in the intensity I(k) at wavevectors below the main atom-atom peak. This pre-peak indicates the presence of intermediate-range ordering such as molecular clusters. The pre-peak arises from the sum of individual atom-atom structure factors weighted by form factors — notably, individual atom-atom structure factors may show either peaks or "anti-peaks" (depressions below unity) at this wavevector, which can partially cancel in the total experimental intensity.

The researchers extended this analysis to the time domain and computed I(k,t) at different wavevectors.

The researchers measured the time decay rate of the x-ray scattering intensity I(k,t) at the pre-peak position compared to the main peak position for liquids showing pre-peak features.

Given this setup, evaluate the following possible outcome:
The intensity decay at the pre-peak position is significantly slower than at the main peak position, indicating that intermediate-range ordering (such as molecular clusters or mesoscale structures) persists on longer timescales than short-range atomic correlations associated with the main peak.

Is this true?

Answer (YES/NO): YES